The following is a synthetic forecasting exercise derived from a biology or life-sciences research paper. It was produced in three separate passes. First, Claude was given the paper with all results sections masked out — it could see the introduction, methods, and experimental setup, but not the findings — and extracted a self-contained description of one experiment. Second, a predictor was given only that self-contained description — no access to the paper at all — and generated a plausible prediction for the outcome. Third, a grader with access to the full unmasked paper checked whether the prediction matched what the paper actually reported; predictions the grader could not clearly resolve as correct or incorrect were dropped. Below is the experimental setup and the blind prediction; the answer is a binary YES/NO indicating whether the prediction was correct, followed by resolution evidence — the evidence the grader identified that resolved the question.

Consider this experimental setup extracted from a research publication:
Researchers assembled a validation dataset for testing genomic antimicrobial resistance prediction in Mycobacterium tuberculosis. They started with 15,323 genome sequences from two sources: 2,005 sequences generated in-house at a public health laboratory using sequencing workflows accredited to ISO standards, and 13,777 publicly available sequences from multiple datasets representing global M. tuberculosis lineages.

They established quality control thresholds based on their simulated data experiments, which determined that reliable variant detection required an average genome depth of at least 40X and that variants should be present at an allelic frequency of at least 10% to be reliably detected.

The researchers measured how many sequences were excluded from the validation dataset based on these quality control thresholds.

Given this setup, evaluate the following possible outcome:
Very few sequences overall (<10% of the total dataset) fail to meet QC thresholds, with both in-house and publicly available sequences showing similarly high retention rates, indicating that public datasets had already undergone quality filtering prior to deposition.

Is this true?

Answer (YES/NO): NO